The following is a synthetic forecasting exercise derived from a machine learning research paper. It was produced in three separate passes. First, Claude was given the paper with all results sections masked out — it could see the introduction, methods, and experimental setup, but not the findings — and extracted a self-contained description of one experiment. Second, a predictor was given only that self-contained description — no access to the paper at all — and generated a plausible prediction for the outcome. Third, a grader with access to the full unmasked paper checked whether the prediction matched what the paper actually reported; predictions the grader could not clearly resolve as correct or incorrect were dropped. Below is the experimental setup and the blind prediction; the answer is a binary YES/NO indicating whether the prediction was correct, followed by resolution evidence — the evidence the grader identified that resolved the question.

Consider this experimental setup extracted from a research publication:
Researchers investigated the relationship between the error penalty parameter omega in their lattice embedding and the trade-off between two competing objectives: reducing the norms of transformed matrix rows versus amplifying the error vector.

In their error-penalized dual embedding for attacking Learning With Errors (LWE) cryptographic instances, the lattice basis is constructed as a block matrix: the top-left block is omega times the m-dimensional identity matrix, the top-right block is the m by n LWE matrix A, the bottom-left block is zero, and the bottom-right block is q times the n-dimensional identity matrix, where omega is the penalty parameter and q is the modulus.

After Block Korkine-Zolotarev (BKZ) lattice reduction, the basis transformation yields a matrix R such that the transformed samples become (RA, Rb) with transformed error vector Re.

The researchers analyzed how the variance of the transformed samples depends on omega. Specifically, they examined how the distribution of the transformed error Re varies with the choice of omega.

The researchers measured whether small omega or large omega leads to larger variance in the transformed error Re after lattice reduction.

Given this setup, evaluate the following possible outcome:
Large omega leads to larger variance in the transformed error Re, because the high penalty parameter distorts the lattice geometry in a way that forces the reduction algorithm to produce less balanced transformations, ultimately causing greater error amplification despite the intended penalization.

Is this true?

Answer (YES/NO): NO